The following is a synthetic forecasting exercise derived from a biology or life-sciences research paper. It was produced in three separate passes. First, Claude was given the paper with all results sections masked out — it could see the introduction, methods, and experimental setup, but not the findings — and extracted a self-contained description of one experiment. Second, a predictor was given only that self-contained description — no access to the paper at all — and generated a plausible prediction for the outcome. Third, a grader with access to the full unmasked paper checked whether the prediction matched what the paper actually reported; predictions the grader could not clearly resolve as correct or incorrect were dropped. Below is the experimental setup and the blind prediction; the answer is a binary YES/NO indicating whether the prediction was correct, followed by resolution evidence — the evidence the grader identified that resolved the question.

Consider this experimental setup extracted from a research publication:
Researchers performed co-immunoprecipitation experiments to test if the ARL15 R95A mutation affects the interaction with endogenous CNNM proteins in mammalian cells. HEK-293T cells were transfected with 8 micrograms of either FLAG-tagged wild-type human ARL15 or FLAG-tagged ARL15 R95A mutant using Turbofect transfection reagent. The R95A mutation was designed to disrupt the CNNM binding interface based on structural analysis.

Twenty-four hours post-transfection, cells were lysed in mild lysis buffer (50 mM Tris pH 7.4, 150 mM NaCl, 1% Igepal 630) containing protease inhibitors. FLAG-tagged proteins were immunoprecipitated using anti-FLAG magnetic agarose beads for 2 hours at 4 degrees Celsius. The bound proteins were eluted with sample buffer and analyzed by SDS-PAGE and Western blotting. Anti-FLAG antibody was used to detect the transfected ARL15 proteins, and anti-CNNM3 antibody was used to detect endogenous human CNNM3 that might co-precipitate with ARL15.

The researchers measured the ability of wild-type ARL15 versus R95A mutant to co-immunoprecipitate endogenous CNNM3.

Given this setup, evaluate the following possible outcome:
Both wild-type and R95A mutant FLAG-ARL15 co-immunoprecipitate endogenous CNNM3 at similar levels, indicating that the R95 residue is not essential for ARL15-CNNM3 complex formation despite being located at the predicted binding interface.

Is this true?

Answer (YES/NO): NO